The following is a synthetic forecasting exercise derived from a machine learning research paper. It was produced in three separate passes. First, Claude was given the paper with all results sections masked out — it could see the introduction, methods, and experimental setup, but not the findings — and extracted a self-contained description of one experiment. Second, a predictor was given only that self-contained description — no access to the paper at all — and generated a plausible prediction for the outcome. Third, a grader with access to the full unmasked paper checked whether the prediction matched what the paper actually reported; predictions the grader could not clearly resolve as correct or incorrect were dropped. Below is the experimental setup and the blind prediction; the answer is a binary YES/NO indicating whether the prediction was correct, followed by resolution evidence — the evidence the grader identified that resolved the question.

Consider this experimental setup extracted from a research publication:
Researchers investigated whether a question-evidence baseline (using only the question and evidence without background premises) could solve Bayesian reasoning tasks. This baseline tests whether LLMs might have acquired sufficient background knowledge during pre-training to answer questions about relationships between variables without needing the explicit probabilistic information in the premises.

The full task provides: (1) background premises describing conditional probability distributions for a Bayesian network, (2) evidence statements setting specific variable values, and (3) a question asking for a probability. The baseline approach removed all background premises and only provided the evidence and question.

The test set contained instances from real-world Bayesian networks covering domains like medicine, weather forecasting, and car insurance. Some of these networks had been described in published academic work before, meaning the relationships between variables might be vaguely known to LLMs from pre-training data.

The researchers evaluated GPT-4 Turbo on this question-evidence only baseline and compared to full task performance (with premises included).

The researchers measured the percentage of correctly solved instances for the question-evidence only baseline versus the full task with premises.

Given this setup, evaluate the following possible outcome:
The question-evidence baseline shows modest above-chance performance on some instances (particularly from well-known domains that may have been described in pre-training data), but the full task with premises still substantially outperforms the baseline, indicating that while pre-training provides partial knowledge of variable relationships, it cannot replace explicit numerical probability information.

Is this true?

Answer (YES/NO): NO